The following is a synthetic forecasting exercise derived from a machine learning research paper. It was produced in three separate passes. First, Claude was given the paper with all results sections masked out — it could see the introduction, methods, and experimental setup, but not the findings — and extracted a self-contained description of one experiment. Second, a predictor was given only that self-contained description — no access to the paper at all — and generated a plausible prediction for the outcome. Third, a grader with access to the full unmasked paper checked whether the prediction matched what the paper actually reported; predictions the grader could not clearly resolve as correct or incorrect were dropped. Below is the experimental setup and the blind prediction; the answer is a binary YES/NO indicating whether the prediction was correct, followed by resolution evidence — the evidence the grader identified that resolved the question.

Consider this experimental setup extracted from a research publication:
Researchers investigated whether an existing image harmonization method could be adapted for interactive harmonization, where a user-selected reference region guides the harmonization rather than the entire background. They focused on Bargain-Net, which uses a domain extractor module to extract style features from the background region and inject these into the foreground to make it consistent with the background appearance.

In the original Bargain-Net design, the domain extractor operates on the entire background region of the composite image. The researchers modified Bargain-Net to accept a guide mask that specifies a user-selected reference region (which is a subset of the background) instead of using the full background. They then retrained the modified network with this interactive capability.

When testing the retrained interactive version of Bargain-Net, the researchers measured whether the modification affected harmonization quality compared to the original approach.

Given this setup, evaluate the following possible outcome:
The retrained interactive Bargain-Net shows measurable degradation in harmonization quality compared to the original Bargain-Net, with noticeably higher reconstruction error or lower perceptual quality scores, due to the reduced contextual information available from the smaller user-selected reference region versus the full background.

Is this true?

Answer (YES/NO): YES